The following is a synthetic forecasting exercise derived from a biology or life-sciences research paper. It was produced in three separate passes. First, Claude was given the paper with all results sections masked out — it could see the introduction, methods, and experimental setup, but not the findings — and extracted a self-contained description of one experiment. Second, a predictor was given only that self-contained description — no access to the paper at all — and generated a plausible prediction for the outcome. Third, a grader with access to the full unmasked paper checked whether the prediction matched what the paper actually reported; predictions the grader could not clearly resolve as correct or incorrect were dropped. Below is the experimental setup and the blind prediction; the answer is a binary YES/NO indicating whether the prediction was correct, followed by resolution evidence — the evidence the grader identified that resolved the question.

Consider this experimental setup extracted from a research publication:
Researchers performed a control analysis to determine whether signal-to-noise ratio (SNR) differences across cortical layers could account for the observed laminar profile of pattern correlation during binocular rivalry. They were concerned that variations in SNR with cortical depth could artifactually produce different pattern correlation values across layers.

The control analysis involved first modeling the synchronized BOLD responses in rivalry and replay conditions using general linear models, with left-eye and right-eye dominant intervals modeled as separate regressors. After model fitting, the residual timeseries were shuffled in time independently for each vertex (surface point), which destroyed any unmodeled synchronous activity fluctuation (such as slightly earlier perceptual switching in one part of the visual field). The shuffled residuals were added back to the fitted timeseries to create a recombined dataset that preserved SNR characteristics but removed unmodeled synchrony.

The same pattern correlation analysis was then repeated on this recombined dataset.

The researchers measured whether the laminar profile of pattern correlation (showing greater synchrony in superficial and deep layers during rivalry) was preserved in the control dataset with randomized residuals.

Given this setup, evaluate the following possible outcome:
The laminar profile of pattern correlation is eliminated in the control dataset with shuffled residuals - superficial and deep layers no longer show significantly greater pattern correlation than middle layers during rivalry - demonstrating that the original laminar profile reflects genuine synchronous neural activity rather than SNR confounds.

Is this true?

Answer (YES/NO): YES